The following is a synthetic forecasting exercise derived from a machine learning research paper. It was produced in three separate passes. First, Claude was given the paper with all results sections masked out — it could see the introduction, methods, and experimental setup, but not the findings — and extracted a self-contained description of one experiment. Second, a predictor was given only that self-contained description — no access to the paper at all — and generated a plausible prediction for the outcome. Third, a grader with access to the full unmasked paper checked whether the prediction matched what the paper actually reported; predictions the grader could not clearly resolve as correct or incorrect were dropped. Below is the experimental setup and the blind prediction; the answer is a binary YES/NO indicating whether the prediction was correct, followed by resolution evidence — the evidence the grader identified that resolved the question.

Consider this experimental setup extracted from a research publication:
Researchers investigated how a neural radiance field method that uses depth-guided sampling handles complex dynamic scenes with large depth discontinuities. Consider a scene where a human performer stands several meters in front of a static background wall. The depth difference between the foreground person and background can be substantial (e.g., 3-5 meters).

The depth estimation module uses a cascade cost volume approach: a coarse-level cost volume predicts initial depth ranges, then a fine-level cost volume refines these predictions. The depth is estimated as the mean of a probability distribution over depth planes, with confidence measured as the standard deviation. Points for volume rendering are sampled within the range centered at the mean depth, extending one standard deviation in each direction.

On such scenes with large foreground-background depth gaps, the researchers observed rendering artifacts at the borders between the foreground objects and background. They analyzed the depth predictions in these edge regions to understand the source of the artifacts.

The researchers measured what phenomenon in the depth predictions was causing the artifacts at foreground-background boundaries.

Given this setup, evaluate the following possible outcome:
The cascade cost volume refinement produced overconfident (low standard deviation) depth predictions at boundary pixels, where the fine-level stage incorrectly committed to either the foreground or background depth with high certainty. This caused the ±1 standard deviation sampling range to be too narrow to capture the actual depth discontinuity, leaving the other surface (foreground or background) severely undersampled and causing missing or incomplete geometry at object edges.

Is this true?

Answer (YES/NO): NO